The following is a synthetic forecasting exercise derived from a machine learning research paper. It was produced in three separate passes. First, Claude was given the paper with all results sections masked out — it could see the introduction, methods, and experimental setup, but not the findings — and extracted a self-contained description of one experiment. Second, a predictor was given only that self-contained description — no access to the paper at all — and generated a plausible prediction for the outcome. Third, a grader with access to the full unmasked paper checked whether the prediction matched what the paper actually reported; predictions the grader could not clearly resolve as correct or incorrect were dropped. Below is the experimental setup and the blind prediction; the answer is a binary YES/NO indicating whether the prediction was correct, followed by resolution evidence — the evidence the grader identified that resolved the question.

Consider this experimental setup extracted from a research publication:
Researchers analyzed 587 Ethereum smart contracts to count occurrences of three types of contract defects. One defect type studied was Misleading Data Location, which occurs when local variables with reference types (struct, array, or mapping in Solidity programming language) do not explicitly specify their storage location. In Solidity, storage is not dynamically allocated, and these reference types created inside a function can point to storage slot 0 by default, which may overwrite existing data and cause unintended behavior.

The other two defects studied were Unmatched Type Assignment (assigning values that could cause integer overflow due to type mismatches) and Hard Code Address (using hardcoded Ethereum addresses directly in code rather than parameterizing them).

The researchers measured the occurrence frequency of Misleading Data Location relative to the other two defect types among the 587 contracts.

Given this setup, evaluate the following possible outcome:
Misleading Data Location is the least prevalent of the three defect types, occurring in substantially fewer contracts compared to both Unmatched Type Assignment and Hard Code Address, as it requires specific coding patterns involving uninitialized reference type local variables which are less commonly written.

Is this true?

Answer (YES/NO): YES